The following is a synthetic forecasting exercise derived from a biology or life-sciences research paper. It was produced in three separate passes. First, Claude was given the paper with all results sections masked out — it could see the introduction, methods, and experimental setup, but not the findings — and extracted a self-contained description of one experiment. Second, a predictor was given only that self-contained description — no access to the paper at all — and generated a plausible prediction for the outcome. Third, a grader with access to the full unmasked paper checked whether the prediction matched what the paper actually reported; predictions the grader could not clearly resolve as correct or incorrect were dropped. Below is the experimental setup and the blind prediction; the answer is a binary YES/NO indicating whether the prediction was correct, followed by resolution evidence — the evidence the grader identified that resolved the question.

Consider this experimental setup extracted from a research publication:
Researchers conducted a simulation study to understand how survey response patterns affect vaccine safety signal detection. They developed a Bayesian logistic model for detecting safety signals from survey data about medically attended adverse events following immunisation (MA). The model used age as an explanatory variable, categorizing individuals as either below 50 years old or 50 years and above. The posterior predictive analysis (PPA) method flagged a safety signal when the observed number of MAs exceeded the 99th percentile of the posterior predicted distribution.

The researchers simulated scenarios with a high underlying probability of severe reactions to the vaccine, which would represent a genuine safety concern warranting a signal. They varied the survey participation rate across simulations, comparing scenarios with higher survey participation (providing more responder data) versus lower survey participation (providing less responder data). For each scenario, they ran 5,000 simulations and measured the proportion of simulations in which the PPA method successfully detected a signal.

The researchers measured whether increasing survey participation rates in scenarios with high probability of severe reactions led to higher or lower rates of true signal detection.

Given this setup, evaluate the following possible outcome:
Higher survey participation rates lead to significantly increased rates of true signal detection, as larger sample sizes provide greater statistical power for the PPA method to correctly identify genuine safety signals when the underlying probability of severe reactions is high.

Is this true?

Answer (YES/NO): YES